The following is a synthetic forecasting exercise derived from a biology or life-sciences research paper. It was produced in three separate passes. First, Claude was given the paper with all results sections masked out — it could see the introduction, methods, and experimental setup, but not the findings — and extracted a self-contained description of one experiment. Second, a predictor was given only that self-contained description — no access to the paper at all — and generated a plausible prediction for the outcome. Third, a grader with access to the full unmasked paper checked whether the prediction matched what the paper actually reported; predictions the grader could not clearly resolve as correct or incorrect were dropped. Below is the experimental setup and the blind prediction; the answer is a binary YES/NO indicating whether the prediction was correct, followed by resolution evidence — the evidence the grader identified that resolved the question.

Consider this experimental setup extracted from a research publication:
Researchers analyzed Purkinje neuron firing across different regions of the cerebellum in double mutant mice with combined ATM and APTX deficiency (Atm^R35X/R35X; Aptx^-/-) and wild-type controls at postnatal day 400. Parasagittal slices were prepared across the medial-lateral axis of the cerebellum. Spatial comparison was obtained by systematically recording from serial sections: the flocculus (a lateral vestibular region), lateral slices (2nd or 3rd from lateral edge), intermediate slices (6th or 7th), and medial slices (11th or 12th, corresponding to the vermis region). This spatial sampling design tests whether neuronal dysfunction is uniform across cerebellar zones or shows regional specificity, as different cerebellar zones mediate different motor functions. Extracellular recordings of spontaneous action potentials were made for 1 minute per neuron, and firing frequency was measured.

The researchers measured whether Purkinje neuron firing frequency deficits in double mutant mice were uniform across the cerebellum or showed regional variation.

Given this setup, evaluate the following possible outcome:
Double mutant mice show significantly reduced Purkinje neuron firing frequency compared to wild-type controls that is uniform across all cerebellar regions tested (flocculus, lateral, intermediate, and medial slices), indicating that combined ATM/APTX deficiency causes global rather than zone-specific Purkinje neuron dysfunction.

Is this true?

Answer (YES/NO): NO